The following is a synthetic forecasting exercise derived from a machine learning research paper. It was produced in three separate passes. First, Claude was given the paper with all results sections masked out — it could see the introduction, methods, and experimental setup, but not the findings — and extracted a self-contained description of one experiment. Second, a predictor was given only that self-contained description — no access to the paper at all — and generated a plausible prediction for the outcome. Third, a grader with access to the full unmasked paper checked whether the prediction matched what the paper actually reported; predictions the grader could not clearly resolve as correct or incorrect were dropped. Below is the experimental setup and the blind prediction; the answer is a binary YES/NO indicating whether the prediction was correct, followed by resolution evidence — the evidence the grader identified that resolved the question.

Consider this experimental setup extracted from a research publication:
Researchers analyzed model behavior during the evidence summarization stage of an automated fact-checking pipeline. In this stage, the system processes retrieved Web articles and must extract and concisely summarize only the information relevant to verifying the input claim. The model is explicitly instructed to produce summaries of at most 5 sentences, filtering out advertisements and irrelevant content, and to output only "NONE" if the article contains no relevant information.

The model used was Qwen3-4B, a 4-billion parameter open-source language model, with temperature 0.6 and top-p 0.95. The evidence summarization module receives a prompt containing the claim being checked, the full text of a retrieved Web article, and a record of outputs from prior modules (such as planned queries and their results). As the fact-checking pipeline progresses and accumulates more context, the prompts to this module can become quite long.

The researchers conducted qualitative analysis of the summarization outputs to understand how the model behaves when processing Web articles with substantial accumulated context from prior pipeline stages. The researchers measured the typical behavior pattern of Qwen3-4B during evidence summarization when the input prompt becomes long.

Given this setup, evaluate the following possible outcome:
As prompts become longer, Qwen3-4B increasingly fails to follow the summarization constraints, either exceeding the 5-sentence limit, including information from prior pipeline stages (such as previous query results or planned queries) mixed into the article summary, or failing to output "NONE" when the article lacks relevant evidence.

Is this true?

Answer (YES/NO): YES